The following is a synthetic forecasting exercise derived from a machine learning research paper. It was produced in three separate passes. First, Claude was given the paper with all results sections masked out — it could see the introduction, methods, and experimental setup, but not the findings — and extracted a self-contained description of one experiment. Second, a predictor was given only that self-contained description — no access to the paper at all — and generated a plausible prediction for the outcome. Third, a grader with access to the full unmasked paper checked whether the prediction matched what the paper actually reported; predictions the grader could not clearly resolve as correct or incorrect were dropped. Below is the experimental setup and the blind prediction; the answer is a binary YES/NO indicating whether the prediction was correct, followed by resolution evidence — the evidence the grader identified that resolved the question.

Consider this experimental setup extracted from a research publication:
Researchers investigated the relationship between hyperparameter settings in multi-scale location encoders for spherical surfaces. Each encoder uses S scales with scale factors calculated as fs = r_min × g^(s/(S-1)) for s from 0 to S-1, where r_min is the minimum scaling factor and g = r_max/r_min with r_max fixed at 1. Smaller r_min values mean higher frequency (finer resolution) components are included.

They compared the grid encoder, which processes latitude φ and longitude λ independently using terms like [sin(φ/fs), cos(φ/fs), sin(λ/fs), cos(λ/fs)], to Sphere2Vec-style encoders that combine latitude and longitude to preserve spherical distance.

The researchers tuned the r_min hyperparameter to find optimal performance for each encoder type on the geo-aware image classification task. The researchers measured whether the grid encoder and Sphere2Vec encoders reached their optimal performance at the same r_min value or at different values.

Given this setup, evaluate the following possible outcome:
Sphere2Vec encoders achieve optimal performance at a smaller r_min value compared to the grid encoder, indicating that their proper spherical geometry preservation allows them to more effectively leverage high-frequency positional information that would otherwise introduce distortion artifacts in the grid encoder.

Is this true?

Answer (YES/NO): NO